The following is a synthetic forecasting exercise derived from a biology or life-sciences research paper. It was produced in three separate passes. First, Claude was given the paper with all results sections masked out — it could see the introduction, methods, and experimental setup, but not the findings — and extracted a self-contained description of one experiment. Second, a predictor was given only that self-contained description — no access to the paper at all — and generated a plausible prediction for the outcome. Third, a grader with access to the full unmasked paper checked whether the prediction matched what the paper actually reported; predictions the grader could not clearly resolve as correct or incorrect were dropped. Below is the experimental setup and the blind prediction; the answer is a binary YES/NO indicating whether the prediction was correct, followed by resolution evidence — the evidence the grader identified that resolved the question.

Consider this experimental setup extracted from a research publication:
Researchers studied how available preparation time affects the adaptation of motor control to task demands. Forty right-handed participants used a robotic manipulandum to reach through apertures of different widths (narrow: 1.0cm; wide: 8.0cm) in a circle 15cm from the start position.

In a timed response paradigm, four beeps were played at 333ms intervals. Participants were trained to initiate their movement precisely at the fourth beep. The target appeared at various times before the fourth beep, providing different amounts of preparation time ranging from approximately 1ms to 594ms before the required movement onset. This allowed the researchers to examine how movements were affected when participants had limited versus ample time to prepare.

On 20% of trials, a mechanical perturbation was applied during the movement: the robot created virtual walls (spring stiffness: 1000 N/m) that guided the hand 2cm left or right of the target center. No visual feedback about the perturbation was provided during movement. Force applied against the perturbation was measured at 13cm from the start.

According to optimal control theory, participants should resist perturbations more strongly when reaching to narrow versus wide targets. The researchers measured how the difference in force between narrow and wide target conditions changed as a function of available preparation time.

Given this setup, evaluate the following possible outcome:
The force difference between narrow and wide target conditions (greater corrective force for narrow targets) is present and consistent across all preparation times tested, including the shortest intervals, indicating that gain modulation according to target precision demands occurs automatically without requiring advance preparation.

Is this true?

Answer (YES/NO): YES